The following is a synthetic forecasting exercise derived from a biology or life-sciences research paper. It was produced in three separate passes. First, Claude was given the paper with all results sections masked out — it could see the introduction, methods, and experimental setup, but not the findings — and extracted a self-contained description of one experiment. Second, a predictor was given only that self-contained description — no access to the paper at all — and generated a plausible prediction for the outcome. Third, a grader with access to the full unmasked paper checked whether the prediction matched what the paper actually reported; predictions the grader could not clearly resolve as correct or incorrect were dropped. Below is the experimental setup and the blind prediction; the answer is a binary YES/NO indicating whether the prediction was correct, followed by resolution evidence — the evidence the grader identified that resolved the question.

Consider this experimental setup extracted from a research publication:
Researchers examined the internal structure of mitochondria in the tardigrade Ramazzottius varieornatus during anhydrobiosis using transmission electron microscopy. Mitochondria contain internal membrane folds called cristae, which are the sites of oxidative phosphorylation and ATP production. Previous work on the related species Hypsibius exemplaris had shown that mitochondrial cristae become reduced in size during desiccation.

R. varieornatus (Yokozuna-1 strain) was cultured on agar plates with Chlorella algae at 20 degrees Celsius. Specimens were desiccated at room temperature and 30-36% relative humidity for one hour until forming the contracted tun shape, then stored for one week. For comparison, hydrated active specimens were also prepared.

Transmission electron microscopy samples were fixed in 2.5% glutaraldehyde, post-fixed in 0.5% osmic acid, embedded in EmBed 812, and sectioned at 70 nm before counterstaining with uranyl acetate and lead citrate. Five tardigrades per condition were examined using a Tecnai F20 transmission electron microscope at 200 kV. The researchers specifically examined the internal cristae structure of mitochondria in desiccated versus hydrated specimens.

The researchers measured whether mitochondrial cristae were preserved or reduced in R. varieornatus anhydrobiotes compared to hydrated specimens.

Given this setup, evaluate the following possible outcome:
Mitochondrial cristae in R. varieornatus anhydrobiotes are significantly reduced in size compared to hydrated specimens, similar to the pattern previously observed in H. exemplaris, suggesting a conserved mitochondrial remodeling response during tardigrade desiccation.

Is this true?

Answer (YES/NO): NO